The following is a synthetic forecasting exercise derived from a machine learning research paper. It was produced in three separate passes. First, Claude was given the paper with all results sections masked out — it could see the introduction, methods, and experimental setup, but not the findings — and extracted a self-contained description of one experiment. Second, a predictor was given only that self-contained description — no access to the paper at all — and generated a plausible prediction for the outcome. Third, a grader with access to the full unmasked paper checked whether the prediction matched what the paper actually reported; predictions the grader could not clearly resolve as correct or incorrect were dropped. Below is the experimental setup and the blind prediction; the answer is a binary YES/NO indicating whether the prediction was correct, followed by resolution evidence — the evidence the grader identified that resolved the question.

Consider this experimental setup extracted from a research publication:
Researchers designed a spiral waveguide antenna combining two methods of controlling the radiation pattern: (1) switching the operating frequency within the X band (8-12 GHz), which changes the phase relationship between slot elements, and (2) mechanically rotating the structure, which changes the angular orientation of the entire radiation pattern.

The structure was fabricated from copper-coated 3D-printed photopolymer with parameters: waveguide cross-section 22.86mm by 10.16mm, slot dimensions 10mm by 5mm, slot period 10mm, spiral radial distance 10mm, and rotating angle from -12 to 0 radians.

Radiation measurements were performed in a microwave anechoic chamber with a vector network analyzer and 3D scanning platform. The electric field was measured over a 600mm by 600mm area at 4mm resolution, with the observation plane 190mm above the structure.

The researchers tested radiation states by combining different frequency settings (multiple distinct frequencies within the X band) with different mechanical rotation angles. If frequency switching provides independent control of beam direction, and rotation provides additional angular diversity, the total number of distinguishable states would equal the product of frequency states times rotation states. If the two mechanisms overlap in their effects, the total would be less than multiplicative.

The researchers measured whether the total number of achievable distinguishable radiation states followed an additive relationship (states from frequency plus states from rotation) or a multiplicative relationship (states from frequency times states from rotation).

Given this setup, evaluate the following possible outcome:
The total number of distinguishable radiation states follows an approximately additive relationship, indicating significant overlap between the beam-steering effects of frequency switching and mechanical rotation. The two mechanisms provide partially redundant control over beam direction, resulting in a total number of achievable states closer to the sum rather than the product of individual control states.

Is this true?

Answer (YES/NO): NO